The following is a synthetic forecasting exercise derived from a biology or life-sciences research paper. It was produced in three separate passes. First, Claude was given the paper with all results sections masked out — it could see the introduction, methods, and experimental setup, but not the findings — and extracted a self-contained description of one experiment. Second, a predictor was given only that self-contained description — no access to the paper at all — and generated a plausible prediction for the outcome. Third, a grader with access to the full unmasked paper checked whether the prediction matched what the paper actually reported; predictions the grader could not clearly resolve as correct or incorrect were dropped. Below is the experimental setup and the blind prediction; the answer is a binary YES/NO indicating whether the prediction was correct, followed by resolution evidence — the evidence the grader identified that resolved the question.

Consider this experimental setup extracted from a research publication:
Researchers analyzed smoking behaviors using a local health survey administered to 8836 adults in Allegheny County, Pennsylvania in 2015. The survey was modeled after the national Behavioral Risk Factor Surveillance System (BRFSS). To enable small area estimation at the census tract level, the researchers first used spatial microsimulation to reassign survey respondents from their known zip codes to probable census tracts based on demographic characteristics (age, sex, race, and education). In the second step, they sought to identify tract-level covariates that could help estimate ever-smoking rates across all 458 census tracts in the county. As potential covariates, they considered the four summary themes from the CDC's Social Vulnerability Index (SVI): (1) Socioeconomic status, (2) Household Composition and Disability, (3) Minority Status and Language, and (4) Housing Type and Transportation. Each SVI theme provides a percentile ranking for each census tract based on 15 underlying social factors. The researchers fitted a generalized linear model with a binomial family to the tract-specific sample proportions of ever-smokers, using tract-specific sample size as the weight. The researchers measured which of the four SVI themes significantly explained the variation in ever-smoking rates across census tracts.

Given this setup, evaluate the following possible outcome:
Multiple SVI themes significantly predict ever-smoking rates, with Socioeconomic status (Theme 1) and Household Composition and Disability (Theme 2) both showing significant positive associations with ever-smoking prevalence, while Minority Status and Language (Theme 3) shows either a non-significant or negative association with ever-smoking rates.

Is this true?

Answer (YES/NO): NO